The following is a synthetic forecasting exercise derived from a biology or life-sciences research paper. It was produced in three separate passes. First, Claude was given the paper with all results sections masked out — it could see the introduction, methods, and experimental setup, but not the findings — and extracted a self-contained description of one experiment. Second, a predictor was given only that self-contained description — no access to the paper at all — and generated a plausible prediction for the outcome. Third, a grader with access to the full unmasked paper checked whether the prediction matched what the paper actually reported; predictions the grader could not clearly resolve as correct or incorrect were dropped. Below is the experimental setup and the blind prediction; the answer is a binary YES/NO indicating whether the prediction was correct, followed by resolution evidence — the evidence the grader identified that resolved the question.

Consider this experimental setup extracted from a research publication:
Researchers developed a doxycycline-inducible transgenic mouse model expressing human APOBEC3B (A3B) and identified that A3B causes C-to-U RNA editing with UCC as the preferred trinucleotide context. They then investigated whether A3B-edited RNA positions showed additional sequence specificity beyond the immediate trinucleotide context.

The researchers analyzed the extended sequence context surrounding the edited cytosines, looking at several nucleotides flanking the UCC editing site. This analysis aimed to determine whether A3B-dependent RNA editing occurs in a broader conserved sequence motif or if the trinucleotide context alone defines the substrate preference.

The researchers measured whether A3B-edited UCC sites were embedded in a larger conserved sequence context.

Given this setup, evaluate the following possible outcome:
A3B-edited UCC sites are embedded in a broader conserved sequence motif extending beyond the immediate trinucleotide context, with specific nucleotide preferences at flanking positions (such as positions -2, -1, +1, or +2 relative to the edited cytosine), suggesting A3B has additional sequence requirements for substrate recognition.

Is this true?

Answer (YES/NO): YES